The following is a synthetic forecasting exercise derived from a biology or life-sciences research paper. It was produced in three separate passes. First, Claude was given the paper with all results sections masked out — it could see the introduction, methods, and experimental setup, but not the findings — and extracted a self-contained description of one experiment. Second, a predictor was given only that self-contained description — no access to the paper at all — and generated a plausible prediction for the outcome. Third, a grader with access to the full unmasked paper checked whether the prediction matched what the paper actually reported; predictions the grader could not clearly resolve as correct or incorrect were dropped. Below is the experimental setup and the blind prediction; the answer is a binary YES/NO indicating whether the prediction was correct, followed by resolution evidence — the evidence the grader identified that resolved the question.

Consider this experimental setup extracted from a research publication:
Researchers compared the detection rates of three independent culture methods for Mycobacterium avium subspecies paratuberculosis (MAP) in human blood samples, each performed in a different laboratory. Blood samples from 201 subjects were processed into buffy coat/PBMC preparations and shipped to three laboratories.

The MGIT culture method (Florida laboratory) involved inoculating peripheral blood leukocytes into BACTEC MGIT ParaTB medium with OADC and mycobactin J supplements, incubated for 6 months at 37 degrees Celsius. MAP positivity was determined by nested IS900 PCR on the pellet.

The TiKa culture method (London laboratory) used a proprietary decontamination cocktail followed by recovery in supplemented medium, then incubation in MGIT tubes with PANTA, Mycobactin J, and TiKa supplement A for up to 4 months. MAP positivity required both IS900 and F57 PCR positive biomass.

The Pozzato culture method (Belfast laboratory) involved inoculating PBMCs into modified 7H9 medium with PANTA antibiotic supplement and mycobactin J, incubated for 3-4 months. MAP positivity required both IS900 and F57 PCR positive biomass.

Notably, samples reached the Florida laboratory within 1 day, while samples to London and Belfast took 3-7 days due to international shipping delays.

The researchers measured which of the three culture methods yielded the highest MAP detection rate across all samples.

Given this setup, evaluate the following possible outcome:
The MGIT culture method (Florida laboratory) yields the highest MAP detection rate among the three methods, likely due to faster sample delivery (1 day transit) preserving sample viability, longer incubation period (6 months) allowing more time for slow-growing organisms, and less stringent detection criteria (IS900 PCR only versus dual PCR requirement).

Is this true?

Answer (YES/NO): NO